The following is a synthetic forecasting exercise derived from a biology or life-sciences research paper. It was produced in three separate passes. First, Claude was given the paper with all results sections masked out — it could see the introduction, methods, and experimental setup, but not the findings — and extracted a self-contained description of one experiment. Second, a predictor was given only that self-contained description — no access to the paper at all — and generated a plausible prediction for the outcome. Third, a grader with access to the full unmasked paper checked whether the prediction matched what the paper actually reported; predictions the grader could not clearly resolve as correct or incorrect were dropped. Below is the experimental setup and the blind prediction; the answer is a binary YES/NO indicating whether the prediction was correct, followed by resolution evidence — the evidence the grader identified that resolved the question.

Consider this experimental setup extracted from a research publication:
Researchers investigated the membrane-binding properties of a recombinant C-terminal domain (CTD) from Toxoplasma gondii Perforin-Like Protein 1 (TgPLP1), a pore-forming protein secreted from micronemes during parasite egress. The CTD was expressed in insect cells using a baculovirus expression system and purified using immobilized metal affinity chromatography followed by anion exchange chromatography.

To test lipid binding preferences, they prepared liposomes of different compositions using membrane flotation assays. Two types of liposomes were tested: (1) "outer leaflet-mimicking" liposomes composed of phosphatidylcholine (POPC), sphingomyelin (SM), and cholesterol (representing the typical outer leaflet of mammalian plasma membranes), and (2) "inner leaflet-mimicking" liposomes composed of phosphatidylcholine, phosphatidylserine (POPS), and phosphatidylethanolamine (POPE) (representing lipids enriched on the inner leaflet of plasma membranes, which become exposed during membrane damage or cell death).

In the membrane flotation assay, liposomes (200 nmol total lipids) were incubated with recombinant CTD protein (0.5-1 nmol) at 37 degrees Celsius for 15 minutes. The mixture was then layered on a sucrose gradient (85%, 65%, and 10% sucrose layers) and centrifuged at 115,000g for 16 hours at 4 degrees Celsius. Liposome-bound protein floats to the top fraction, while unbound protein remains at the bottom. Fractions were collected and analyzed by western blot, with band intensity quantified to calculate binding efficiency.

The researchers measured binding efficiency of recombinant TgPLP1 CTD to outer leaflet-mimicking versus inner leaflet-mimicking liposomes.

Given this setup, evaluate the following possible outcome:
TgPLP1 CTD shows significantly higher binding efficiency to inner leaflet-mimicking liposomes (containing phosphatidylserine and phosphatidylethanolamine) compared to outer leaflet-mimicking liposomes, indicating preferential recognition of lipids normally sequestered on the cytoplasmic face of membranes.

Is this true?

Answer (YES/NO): YES